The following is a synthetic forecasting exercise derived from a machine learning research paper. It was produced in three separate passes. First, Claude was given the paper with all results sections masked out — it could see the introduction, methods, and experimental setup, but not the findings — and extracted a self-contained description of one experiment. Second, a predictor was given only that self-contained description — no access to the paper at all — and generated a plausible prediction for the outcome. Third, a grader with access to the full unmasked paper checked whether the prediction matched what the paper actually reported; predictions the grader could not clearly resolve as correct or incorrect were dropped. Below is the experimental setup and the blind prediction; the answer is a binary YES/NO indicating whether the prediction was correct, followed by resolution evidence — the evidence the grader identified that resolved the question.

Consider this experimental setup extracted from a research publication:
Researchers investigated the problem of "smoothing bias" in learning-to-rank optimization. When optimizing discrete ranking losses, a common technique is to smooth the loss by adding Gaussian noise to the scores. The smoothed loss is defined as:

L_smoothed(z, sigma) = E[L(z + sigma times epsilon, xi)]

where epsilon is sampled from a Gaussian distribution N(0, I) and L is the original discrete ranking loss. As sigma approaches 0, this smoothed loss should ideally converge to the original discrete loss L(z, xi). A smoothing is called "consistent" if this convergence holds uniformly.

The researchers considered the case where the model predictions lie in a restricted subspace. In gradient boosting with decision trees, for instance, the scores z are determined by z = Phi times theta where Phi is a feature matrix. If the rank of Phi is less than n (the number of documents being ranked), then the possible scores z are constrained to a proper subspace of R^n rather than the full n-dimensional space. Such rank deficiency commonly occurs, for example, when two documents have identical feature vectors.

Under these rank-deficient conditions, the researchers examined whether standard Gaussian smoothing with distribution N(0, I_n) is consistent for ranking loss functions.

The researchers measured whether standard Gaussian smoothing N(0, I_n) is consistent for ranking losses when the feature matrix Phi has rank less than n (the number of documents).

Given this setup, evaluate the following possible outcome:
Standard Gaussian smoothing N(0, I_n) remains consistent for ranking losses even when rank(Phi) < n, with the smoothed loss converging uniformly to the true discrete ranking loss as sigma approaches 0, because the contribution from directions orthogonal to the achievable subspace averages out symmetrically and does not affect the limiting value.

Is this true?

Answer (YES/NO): NO